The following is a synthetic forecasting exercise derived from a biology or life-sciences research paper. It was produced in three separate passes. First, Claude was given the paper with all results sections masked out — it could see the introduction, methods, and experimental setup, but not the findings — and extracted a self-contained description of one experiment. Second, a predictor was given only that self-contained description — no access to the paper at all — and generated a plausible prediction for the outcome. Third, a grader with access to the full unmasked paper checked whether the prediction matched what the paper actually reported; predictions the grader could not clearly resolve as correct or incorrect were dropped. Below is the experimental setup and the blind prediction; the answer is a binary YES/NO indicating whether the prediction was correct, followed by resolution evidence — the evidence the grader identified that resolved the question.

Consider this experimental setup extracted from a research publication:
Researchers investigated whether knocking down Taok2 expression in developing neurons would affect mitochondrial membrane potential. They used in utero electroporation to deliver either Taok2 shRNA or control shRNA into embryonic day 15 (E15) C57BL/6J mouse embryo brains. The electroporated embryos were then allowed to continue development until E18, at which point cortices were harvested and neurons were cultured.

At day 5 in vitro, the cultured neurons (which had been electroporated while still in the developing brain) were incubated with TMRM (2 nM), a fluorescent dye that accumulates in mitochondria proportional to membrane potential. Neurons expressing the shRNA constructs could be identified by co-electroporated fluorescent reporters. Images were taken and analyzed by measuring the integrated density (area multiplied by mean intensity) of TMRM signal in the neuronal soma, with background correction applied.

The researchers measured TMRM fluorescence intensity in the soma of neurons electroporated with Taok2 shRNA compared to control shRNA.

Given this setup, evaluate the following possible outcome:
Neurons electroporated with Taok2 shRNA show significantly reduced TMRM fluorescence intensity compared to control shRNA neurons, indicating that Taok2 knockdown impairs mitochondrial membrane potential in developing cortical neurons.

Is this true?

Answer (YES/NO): YES